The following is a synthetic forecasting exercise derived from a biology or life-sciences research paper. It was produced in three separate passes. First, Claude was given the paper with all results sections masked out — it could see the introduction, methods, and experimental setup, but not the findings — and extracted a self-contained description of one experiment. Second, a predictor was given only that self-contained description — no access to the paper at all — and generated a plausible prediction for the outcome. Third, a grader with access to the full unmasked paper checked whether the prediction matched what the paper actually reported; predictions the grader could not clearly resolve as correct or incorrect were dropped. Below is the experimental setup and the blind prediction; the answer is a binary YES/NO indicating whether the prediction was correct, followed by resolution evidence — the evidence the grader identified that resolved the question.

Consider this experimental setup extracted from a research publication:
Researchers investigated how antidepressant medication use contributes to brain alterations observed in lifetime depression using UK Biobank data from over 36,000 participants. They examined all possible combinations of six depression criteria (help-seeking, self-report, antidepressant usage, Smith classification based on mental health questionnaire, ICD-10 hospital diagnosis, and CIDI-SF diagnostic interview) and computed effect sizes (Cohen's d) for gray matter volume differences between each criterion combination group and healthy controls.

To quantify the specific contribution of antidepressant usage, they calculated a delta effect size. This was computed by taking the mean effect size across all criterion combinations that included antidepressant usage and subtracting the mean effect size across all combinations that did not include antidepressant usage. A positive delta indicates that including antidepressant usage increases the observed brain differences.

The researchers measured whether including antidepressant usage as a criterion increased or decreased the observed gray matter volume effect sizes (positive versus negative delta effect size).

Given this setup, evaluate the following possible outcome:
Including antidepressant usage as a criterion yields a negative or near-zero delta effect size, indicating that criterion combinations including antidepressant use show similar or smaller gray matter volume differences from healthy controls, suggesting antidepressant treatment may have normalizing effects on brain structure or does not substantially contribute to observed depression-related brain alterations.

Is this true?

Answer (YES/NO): NO